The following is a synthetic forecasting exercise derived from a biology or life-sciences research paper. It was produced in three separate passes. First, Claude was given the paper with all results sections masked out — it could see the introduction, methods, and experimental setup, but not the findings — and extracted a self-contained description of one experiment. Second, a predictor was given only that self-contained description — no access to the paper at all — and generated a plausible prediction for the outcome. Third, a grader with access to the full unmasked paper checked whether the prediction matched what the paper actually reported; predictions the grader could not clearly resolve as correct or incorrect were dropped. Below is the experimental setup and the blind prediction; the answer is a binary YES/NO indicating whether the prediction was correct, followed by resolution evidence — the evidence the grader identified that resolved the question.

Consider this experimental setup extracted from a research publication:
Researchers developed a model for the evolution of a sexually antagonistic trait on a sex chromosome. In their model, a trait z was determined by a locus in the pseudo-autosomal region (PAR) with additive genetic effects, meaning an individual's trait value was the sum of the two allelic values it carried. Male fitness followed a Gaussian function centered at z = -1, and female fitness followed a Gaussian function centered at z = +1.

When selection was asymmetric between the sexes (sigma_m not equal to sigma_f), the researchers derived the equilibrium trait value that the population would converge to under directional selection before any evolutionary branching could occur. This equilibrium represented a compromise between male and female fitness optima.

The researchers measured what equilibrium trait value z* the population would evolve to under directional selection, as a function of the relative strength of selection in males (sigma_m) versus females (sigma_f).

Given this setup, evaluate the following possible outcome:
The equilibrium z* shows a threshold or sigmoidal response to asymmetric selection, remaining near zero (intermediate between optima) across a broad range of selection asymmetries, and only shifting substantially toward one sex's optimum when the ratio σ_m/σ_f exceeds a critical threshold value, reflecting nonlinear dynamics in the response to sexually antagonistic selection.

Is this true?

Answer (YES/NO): NO